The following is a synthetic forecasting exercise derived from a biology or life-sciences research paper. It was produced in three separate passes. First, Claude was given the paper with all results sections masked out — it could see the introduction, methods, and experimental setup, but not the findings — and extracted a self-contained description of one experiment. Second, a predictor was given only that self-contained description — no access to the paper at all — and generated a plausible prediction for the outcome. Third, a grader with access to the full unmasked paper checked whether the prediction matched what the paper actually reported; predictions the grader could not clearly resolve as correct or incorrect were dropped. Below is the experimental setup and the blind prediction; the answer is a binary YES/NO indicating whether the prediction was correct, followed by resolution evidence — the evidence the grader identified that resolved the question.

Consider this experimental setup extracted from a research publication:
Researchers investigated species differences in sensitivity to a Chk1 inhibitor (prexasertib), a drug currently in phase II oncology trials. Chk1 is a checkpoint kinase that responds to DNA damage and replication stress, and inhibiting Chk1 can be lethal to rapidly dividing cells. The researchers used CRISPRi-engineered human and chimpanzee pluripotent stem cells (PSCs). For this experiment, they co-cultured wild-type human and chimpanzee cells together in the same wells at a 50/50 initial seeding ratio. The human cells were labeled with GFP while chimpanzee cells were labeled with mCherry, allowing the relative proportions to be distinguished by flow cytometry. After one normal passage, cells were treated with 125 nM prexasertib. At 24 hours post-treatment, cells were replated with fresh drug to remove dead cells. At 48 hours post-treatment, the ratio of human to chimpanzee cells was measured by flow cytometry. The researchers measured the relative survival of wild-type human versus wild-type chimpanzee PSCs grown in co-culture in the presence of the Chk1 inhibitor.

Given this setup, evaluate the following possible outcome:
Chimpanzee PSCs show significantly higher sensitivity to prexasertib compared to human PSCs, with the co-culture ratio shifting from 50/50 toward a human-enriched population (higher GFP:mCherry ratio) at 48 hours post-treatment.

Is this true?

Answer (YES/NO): NO